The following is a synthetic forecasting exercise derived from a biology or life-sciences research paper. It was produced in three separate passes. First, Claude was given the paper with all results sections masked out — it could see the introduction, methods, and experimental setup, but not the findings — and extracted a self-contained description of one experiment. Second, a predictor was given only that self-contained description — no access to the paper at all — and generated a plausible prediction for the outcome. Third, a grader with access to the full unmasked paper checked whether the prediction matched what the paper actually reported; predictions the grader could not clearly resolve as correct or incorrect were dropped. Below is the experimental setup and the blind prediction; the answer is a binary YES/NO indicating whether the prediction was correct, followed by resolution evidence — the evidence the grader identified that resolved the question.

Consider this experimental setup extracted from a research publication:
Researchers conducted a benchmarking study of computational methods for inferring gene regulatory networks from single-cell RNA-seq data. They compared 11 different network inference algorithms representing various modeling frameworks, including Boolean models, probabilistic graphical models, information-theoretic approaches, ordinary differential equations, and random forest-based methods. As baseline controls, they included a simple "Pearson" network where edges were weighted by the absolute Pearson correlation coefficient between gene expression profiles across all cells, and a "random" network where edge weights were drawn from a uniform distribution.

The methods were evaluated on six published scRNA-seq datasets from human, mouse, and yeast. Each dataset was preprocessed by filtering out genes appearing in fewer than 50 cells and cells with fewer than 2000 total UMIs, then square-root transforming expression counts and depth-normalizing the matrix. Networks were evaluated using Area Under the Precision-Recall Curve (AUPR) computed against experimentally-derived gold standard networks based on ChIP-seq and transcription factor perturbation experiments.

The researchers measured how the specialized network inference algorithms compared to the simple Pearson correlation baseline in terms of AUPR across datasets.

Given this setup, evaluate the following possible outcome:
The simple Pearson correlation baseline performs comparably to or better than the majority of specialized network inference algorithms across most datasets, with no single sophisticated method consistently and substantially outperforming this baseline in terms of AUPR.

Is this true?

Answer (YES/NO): YES